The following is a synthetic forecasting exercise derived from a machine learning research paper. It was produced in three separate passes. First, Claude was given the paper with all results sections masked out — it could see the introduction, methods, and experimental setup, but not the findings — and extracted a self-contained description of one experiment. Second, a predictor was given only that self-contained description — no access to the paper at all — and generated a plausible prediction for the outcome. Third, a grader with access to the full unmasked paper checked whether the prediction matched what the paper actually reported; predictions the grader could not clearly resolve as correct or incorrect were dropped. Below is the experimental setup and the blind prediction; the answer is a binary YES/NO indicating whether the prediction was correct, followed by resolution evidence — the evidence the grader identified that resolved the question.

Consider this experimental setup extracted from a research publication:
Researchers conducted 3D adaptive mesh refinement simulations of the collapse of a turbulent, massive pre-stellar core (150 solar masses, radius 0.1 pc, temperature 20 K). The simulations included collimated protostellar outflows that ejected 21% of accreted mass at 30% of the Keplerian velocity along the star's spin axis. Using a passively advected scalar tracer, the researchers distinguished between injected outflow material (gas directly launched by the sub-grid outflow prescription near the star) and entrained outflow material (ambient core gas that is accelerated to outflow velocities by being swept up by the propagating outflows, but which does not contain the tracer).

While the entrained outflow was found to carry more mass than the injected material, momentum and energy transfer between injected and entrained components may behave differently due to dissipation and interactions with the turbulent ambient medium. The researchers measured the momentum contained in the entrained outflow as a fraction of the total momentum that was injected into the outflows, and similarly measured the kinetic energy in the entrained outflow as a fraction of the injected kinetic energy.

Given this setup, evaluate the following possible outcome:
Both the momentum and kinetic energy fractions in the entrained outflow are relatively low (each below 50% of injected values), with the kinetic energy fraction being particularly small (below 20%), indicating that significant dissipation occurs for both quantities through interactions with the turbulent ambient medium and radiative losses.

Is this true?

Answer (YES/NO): YES